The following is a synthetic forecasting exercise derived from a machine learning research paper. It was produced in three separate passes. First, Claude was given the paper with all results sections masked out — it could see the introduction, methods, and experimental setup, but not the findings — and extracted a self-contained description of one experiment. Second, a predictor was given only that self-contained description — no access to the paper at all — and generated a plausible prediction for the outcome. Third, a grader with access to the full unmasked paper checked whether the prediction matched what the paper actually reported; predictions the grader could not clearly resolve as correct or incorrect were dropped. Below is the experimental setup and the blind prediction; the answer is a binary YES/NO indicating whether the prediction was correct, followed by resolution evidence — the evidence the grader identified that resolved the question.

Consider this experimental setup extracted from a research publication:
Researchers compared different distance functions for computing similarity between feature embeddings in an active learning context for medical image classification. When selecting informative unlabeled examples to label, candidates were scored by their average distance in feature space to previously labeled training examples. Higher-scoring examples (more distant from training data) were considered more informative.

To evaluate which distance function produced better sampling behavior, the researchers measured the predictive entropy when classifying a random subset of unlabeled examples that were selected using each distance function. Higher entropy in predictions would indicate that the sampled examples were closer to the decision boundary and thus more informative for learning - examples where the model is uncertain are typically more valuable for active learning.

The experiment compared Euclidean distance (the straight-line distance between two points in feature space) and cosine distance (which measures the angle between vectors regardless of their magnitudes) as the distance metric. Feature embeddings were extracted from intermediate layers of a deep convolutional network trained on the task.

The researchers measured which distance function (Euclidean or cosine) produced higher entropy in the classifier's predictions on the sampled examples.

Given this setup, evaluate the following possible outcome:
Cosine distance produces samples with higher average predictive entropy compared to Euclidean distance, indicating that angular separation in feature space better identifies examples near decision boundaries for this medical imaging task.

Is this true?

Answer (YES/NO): NO